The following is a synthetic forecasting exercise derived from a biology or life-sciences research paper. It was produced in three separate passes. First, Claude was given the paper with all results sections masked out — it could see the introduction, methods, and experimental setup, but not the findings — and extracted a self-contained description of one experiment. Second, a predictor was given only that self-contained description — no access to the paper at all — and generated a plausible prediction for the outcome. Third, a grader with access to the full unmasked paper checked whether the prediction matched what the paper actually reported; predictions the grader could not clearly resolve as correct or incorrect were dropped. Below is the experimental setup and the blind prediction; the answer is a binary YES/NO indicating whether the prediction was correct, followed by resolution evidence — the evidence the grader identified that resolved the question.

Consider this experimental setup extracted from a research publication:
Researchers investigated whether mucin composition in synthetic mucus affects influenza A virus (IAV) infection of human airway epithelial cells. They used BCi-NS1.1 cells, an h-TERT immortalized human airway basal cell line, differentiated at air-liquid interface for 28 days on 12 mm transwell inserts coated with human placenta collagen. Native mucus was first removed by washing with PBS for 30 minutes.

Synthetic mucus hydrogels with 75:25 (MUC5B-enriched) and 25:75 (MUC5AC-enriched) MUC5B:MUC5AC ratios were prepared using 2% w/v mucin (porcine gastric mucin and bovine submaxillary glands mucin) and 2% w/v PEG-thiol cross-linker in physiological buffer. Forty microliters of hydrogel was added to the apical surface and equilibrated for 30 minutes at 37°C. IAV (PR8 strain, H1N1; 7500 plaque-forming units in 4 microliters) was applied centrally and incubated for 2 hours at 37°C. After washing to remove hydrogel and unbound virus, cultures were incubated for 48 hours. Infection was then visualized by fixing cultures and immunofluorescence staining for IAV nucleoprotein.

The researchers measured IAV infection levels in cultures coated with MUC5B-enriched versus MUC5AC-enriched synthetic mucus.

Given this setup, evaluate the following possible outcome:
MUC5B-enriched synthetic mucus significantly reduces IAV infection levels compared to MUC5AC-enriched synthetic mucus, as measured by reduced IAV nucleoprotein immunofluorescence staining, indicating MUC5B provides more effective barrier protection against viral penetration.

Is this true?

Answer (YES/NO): YES